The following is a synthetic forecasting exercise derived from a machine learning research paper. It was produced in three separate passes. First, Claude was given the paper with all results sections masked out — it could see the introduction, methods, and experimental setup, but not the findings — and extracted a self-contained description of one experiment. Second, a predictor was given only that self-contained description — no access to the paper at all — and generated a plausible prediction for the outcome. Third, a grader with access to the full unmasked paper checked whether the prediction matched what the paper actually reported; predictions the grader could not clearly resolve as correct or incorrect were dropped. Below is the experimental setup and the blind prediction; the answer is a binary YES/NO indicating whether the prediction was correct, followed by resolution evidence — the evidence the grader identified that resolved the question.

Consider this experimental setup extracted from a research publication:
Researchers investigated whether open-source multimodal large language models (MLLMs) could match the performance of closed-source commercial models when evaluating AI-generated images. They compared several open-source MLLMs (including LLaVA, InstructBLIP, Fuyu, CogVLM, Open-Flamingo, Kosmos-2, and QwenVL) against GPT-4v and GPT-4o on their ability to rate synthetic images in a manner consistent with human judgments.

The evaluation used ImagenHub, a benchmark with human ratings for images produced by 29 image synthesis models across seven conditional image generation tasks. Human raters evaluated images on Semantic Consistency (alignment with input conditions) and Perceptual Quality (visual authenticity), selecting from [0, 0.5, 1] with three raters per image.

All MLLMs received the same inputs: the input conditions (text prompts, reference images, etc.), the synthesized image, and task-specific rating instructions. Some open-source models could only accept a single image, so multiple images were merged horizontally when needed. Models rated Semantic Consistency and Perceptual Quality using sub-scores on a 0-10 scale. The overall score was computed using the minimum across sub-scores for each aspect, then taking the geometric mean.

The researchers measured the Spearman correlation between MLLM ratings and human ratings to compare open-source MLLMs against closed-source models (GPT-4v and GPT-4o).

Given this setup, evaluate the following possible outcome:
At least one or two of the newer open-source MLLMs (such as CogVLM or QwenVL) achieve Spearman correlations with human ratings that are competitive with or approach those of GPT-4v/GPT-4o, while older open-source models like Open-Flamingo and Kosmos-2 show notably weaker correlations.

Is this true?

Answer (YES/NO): NO